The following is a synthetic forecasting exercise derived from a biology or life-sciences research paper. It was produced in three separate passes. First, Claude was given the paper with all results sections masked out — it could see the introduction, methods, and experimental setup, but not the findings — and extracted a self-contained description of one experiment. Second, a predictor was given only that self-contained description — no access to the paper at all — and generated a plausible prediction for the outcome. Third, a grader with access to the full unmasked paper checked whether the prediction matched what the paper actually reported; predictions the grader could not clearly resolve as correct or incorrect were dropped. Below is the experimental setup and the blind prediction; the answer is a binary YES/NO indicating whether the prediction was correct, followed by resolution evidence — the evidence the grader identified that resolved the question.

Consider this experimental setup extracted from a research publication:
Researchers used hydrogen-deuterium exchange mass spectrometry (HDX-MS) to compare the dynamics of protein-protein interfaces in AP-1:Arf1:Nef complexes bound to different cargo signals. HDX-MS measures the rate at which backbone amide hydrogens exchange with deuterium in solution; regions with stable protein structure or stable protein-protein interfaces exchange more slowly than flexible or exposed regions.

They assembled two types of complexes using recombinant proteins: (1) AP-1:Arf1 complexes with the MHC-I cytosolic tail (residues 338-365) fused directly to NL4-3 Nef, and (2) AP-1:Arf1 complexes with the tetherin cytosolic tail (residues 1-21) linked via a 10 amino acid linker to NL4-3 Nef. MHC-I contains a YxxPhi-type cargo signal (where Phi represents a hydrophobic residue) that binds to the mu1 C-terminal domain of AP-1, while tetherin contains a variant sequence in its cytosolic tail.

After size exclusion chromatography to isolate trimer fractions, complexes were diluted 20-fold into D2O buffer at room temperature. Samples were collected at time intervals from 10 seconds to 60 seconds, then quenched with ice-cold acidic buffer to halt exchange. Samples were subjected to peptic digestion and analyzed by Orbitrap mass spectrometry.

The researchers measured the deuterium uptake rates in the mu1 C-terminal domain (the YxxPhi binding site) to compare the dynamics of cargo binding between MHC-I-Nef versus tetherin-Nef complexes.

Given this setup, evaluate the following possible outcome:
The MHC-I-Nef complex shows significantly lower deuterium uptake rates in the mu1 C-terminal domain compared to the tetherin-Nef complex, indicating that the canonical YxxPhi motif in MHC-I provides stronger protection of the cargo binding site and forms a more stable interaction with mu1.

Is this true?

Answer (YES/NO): NO